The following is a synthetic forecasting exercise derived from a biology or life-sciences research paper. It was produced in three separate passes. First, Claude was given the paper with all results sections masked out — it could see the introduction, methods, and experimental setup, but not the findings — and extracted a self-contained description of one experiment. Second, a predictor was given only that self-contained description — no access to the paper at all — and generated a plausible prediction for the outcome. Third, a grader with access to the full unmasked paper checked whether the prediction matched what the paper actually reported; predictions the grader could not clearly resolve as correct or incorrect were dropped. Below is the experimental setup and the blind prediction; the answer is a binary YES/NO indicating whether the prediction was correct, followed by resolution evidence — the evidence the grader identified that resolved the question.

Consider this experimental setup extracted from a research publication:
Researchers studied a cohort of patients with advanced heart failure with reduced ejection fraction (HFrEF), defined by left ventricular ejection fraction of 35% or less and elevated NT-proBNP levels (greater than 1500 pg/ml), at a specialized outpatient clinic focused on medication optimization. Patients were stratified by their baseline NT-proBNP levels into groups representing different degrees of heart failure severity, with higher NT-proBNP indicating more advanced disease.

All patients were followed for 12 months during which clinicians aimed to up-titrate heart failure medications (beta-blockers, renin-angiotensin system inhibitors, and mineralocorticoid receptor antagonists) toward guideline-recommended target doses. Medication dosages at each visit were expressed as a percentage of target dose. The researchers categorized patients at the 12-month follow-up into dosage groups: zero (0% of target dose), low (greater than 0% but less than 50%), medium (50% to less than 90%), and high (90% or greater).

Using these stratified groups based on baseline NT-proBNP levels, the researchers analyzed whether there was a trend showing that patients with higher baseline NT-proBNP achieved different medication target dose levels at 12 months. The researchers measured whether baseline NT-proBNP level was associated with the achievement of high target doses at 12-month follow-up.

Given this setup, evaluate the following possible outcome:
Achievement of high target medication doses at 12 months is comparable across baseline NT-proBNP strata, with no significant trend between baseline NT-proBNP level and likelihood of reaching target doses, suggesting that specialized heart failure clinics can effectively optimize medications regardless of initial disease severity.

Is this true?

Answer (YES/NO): YES